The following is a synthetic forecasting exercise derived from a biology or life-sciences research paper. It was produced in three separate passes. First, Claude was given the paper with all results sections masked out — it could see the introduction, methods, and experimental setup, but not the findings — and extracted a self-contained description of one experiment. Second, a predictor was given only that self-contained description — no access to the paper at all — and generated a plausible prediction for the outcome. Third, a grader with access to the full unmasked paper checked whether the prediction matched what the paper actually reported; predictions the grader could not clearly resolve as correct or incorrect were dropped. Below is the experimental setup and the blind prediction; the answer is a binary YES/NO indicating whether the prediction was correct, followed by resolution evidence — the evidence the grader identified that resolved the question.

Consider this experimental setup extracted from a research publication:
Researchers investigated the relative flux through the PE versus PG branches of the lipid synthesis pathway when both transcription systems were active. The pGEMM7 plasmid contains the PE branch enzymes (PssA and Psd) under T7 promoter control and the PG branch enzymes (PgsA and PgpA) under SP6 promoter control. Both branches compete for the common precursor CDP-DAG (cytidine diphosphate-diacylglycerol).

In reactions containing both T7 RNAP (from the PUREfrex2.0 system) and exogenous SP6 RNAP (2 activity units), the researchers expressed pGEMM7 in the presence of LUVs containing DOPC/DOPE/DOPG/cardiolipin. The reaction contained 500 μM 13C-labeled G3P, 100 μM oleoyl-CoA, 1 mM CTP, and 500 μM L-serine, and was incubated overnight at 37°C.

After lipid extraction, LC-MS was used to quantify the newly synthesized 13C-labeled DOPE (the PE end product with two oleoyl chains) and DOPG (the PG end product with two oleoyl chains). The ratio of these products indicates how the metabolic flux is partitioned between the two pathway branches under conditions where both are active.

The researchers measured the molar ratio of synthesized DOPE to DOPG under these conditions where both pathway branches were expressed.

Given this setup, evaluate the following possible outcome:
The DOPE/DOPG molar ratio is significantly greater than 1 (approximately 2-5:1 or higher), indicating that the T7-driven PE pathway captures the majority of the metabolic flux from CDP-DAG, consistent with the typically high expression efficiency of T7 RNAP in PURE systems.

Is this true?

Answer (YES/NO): YES